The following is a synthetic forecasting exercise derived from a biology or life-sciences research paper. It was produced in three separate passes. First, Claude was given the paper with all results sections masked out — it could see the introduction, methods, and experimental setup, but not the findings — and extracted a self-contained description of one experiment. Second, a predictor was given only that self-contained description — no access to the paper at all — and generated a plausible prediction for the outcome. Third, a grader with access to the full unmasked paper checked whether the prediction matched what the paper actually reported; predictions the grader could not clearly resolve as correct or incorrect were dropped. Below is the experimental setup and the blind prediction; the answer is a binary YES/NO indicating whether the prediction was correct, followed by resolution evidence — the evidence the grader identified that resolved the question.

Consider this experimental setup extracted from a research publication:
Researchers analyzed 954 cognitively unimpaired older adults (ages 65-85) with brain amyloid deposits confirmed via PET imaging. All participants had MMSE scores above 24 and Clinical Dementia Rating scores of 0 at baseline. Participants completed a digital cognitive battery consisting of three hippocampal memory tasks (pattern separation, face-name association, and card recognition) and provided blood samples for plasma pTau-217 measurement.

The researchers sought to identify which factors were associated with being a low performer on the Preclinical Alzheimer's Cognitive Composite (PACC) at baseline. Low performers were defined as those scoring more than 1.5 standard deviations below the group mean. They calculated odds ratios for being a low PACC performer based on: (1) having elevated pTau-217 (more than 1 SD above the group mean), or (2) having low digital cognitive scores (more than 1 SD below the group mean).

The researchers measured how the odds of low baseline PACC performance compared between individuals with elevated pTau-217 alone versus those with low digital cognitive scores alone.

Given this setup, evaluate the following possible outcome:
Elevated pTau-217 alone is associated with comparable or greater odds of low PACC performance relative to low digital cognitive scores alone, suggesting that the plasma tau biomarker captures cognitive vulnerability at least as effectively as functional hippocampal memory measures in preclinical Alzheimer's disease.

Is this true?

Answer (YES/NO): NO